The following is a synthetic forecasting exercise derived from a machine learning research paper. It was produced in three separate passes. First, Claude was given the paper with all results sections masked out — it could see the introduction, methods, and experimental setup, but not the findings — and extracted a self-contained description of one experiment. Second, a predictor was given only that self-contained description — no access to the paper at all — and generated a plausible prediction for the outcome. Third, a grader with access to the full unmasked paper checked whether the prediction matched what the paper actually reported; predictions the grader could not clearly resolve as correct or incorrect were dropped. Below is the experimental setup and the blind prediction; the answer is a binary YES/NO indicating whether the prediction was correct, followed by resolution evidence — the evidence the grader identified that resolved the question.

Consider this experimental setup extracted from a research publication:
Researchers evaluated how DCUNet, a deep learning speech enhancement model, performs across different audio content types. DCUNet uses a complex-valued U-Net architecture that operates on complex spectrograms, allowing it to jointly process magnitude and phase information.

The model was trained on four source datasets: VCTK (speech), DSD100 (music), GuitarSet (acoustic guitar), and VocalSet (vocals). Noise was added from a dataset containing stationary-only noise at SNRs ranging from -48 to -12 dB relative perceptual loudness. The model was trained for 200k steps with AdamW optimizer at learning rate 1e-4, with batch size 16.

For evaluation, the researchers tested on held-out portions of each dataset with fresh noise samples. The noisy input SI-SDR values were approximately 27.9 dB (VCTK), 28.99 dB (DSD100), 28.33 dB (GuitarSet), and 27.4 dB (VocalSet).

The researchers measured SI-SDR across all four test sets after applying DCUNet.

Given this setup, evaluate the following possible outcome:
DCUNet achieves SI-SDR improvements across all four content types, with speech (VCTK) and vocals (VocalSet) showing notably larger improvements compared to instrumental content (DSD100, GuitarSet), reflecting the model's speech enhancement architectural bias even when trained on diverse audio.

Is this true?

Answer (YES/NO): NO